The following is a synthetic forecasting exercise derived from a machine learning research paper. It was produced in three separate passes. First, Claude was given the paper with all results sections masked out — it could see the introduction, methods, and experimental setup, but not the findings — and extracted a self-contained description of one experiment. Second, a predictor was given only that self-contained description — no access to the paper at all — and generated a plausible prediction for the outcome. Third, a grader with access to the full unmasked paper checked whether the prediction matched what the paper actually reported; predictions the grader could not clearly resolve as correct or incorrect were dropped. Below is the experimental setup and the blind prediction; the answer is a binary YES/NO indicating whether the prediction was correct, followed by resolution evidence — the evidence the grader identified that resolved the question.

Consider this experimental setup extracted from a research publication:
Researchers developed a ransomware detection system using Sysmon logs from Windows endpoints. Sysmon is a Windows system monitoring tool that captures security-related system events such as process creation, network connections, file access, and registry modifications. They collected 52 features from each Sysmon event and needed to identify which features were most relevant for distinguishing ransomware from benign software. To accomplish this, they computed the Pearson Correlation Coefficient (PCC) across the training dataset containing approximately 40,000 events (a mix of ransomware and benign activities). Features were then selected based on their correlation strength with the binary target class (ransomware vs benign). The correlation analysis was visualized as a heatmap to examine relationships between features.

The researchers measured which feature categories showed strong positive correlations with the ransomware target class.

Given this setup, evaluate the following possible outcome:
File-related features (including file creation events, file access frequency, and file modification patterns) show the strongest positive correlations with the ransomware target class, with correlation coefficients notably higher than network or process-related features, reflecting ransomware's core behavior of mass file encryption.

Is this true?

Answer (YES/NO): NO